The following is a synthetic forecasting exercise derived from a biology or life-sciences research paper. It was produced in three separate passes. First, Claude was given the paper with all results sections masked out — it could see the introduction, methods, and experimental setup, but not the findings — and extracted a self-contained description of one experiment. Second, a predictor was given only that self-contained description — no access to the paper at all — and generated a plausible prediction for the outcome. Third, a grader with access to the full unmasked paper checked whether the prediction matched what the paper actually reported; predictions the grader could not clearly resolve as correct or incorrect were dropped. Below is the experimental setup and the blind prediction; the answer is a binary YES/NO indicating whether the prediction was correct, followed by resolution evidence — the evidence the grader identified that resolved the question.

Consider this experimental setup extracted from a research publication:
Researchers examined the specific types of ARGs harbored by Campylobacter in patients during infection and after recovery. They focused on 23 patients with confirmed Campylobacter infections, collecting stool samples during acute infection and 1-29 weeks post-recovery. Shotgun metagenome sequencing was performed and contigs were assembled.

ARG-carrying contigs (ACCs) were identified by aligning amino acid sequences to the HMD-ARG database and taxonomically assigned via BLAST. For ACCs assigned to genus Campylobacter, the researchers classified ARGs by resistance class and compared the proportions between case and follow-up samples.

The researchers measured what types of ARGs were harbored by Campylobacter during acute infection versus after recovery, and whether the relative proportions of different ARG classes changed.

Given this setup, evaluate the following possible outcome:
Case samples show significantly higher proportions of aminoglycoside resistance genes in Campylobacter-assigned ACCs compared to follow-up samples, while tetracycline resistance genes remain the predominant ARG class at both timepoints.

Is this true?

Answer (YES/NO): NO